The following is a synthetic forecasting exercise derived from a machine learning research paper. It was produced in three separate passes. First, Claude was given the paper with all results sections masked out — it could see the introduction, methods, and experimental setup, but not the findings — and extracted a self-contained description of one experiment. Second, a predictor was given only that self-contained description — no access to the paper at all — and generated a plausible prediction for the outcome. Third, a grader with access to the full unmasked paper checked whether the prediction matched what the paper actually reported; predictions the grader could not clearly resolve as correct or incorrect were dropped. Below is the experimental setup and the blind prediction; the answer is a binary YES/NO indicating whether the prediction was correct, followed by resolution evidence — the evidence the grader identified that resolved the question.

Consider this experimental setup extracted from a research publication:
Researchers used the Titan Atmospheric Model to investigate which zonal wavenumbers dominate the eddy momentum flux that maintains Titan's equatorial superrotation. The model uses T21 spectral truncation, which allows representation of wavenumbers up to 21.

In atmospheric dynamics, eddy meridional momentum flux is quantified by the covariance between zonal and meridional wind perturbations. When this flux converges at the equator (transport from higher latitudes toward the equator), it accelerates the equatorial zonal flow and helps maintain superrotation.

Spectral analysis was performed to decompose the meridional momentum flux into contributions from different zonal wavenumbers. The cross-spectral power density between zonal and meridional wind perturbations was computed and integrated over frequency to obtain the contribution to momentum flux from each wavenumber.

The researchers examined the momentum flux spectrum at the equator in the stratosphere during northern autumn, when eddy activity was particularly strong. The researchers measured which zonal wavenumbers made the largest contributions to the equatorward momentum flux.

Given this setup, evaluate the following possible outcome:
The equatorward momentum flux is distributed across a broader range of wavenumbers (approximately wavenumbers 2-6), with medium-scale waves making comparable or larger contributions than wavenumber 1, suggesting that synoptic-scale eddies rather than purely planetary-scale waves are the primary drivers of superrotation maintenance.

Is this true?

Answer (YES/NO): NO